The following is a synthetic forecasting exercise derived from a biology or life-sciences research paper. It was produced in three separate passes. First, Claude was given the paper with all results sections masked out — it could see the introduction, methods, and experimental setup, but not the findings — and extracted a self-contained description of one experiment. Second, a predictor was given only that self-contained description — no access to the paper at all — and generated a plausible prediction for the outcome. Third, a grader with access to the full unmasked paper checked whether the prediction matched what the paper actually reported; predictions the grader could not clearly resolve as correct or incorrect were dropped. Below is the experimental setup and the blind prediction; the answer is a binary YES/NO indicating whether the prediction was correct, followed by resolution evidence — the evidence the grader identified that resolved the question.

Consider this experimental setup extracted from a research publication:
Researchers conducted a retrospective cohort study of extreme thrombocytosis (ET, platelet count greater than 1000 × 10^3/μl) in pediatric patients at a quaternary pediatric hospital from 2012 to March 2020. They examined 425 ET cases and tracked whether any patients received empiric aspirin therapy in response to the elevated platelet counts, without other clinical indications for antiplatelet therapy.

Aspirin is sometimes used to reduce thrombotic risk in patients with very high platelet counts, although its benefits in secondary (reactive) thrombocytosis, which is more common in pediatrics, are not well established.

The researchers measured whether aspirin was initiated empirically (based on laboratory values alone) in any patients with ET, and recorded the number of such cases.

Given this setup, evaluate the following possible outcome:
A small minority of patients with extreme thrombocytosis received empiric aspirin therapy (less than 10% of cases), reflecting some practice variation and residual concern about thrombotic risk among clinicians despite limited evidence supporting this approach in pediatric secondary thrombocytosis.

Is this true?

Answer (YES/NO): YES